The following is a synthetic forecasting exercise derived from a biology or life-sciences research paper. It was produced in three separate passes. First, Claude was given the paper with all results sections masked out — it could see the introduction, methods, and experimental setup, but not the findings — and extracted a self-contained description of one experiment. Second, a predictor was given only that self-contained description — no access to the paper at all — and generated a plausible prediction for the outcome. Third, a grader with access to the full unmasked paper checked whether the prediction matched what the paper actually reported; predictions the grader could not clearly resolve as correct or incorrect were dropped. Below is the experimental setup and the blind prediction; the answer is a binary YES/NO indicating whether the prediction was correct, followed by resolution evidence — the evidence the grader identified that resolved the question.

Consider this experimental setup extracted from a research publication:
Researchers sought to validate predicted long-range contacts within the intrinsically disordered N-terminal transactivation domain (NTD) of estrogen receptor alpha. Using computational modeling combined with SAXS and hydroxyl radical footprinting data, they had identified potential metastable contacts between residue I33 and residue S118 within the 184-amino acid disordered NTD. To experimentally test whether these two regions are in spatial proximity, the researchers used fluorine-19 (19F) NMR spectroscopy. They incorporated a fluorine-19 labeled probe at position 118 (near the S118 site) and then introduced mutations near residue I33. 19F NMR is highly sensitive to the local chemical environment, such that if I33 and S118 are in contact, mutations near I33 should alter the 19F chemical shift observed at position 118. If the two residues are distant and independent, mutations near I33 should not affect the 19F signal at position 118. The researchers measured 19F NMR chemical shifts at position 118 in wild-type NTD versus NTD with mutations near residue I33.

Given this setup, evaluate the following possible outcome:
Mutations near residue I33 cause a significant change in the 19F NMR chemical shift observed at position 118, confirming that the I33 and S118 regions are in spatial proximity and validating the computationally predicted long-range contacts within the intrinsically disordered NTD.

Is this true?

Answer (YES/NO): YES